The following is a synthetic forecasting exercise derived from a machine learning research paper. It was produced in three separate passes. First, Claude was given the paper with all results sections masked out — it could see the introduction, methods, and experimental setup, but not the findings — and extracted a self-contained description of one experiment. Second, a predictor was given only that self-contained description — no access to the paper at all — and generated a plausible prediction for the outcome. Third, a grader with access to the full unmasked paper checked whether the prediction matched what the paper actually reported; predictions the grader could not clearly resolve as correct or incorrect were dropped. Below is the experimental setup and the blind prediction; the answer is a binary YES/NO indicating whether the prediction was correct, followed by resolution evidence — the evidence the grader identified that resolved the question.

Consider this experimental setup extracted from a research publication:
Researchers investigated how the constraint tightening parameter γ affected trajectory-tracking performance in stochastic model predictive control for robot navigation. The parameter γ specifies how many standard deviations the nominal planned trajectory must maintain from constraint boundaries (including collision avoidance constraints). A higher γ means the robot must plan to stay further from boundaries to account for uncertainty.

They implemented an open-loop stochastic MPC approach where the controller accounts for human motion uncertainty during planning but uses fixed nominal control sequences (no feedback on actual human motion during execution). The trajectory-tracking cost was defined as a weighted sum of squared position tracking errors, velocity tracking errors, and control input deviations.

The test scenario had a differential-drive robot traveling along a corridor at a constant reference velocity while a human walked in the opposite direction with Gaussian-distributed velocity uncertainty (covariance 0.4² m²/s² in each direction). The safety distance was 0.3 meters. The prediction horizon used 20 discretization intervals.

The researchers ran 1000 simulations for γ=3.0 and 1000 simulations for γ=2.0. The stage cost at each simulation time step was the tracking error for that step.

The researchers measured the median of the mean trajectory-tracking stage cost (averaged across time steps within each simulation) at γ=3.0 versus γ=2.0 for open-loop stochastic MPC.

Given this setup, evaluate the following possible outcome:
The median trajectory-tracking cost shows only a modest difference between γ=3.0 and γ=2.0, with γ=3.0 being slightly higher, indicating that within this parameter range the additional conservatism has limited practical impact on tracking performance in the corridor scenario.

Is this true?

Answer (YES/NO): NO